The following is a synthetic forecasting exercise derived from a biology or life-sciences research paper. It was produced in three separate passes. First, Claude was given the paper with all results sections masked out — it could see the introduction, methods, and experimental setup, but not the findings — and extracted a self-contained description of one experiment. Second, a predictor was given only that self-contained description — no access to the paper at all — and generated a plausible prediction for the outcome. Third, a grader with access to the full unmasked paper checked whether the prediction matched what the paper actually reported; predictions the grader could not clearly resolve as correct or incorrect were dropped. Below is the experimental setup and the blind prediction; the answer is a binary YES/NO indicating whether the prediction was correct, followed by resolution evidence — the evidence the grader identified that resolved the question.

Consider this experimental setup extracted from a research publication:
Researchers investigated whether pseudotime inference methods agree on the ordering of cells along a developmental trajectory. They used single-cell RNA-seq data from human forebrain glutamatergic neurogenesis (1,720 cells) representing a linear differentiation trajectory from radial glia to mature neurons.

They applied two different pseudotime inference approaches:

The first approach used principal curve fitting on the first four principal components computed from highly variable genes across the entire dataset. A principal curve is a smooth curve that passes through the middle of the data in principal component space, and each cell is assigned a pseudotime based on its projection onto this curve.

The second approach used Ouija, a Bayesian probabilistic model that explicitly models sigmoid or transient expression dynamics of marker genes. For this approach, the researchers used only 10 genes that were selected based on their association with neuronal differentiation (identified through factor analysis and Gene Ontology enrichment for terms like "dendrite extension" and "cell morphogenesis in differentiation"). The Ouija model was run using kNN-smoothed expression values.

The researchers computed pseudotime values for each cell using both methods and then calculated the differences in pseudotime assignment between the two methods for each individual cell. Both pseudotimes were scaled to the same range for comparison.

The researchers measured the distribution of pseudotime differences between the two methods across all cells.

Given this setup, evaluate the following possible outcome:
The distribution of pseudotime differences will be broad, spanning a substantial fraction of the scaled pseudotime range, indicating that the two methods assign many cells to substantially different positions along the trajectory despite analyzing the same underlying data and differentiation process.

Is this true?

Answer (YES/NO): YES